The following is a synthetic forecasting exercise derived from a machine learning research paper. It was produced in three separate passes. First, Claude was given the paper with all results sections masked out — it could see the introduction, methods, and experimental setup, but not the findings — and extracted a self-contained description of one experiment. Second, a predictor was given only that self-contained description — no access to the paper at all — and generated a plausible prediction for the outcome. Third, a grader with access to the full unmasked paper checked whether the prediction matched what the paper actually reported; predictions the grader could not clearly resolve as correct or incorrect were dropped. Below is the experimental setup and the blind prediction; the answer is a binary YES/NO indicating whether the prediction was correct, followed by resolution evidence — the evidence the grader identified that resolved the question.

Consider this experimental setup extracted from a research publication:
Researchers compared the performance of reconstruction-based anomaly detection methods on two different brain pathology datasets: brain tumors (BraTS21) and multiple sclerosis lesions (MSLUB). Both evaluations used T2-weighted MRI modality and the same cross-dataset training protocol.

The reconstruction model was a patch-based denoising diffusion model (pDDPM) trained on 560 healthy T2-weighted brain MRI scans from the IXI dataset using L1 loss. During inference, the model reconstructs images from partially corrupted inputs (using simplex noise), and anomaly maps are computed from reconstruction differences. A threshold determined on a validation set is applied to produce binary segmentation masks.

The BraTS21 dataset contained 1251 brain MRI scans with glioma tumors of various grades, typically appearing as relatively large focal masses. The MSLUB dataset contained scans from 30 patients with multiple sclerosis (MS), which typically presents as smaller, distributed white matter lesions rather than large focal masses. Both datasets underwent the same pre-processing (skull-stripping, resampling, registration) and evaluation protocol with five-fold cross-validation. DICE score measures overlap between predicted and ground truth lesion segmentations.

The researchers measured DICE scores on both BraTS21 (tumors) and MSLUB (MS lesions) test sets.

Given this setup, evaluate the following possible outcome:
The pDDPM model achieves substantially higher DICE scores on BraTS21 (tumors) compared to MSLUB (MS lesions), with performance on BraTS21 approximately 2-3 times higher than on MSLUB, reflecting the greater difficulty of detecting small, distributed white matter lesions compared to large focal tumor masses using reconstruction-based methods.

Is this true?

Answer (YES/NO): NO